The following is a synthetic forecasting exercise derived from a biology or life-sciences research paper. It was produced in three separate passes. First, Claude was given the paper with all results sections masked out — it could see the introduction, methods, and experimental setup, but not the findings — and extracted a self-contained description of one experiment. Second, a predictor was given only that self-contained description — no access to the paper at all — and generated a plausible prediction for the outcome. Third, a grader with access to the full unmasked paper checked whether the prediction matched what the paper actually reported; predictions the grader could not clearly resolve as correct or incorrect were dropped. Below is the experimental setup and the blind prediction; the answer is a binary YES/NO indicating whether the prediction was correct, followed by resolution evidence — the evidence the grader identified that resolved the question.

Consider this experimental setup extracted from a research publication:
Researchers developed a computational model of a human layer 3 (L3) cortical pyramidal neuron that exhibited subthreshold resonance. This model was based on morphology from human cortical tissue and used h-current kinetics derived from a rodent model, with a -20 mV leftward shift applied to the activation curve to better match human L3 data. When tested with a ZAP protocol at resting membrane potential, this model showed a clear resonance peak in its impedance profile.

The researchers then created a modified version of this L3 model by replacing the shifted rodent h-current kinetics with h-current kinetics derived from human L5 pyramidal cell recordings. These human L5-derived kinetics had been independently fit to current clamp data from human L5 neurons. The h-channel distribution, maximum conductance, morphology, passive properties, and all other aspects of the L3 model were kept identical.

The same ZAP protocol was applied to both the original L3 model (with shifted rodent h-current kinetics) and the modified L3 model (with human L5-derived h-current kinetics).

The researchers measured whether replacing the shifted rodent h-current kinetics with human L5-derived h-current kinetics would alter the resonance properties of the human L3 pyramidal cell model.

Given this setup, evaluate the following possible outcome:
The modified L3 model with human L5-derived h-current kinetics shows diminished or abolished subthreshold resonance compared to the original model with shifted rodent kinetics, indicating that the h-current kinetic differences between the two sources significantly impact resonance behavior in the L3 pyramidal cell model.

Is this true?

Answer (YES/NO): YES